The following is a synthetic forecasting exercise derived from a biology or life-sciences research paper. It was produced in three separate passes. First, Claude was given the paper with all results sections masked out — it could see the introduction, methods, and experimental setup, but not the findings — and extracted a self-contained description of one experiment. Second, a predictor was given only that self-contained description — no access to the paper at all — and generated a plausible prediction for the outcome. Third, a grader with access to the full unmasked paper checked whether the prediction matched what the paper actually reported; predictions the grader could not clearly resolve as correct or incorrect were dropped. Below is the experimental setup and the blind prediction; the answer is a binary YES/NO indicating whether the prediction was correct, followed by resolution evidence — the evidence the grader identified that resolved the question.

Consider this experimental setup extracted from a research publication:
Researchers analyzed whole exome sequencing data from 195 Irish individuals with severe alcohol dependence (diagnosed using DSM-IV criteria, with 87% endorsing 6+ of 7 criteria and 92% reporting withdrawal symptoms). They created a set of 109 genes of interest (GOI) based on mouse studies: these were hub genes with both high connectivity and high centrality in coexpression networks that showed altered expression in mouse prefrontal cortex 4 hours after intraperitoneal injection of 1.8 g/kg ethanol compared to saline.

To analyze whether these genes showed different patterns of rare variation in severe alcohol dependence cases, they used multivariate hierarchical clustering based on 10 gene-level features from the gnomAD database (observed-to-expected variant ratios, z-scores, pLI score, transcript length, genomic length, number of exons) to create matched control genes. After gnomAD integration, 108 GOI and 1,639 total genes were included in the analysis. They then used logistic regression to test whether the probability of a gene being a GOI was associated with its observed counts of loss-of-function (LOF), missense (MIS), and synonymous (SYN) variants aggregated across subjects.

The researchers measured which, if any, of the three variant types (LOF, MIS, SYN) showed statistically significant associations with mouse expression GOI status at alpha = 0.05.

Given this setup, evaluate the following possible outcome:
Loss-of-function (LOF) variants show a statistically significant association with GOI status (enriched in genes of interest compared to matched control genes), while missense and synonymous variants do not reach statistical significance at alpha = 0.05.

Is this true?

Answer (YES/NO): NO